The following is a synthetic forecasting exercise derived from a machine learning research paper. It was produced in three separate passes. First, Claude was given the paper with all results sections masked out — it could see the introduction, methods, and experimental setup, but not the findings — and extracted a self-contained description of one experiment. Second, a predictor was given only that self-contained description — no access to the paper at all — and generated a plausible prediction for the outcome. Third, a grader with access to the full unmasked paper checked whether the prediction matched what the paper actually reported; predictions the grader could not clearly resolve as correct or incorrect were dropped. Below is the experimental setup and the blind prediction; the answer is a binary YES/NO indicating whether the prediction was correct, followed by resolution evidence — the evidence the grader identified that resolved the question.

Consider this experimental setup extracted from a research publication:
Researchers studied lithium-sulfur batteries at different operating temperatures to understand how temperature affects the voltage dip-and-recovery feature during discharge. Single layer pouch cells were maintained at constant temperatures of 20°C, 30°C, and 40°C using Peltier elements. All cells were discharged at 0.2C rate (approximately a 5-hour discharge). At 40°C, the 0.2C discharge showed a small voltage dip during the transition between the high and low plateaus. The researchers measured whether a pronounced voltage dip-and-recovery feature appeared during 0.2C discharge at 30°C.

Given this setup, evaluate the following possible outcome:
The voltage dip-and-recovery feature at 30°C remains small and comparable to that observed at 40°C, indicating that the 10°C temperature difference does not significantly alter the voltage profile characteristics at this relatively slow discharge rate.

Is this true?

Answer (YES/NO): NO